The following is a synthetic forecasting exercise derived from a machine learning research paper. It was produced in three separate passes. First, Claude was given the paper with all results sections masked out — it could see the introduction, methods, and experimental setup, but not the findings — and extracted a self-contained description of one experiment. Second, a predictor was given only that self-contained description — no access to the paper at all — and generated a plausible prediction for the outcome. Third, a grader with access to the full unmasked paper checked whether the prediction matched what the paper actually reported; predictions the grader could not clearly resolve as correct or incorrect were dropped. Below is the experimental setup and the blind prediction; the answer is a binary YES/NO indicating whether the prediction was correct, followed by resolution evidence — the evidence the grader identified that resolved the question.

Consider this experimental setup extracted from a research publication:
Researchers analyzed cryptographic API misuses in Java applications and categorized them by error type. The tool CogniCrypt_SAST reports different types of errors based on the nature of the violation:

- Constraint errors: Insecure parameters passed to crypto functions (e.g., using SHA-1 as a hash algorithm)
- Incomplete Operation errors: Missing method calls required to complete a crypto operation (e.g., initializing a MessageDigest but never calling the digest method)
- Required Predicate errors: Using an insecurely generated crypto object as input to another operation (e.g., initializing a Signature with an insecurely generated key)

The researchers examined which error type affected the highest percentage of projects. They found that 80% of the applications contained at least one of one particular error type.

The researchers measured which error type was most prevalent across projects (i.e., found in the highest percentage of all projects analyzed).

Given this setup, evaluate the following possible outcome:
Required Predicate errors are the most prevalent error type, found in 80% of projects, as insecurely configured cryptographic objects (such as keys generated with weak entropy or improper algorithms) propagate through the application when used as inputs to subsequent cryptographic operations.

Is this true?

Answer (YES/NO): NO